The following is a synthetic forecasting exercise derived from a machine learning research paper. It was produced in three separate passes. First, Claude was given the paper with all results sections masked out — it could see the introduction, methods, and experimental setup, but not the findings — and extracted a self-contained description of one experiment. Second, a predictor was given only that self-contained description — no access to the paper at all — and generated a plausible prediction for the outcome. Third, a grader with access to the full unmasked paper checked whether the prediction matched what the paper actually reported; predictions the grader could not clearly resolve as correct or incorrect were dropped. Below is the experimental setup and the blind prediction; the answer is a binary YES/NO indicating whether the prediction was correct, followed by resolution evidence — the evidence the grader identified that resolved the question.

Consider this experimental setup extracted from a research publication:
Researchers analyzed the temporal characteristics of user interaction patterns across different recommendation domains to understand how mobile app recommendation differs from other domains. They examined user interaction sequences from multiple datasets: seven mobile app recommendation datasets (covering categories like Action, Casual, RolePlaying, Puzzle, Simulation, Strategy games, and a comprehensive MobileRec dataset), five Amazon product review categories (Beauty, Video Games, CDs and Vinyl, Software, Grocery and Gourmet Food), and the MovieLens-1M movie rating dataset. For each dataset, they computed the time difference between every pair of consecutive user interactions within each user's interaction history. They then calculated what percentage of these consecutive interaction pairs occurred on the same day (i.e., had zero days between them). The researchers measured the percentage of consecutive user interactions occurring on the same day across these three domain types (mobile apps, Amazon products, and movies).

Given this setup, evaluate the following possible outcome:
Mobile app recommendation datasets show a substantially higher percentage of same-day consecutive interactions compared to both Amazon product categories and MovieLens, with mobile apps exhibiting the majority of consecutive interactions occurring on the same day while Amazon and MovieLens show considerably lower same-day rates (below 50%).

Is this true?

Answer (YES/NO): NO